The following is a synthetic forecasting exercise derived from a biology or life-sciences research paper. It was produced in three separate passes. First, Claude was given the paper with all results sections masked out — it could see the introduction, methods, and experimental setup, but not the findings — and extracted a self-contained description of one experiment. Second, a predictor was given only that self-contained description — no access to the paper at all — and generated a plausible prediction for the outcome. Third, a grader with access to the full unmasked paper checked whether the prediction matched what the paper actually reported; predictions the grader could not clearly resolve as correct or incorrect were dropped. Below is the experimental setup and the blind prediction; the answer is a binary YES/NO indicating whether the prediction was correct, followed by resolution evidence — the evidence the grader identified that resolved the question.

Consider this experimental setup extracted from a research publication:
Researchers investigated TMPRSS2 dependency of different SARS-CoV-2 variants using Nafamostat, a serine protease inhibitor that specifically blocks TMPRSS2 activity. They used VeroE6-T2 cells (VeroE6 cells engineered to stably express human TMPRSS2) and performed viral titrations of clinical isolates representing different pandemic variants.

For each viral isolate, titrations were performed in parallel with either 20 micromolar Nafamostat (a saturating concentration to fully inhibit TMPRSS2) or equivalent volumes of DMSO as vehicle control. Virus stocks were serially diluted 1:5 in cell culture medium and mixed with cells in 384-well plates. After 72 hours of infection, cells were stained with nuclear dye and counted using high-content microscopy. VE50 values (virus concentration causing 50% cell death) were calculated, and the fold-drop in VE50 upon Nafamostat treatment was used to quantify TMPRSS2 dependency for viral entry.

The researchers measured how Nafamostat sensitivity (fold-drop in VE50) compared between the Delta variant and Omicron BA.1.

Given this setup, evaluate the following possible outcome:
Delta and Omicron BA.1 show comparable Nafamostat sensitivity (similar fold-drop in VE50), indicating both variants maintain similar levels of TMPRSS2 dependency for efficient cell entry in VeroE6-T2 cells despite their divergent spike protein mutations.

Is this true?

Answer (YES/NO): NO